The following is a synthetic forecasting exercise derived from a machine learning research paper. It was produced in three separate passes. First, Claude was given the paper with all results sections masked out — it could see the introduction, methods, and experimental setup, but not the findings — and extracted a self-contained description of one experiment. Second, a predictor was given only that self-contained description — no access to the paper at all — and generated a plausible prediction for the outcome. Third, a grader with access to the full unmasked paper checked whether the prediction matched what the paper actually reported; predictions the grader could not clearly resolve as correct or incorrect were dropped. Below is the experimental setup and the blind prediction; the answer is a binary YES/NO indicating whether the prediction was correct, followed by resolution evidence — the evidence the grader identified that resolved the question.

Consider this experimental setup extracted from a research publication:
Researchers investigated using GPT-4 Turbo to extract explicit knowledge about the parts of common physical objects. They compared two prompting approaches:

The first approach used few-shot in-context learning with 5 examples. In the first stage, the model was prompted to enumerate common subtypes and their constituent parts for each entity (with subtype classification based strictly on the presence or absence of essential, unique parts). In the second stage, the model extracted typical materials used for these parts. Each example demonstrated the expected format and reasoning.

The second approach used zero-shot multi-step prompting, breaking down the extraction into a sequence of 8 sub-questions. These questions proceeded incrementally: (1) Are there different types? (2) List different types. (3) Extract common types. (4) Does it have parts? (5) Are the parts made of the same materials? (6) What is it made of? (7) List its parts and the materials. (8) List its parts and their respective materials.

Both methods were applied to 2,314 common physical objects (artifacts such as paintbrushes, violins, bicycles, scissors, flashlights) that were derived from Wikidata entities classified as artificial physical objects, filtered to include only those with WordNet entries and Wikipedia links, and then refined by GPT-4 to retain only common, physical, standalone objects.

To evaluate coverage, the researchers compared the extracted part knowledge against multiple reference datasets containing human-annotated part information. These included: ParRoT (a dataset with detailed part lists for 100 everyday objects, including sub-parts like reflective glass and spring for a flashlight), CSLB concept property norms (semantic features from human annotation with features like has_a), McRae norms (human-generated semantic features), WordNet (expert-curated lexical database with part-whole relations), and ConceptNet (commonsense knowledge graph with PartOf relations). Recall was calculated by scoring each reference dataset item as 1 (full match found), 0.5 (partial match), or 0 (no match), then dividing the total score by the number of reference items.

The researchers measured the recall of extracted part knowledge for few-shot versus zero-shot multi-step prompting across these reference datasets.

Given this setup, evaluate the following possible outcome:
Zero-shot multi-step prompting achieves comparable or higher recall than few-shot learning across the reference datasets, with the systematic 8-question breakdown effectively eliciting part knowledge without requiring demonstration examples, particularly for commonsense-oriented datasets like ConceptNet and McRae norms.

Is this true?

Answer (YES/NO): NO